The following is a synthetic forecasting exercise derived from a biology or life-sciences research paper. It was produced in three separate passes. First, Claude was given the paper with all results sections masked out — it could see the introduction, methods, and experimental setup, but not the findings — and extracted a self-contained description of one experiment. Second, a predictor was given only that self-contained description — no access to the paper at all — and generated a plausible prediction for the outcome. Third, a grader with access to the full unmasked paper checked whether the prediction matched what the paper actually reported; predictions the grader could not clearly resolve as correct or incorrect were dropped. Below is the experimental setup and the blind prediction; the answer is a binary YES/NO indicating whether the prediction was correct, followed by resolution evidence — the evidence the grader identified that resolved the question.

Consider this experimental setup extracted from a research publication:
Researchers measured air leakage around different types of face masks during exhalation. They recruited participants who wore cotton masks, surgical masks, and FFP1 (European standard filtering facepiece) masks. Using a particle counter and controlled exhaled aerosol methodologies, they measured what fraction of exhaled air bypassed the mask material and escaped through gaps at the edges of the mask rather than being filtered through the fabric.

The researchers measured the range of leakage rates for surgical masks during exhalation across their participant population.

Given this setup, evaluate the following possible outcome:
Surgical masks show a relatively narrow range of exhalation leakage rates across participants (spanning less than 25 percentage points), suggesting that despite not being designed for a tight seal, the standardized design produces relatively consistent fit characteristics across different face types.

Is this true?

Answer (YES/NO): NO